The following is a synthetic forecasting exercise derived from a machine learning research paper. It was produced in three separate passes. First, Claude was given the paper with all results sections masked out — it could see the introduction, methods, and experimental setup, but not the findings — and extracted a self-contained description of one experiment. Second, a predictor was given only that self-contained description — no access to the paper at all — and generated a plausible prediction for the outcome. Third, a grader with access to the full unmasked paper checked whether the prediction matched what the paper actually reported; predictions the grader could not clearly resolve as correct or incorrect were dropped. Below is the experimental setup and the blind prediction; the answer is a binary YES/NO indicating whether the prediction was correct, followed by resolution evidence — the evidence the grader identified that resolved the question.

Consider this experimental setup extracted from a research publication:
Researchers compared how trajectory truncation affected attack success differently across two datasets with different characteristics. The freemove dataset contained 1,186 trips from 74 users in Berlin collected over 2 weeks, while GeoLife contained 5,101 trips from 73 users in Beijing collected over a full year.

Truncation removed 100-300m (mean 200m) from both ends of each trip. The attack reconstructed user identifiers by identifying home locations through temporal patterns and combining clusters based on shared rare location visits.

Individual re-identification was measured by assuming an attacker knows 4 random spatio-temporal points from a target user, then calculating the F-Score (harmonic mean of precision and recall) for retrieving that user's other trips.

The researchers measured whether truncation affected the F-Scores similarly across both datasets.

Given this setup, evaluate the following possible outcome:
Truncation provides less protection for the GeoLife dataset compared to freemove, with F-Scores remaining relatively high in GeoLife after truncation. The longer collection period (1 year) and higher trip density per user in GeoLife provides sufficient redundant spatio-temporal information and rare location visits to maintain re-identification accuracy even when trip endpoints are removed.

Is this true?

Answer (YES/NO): YES